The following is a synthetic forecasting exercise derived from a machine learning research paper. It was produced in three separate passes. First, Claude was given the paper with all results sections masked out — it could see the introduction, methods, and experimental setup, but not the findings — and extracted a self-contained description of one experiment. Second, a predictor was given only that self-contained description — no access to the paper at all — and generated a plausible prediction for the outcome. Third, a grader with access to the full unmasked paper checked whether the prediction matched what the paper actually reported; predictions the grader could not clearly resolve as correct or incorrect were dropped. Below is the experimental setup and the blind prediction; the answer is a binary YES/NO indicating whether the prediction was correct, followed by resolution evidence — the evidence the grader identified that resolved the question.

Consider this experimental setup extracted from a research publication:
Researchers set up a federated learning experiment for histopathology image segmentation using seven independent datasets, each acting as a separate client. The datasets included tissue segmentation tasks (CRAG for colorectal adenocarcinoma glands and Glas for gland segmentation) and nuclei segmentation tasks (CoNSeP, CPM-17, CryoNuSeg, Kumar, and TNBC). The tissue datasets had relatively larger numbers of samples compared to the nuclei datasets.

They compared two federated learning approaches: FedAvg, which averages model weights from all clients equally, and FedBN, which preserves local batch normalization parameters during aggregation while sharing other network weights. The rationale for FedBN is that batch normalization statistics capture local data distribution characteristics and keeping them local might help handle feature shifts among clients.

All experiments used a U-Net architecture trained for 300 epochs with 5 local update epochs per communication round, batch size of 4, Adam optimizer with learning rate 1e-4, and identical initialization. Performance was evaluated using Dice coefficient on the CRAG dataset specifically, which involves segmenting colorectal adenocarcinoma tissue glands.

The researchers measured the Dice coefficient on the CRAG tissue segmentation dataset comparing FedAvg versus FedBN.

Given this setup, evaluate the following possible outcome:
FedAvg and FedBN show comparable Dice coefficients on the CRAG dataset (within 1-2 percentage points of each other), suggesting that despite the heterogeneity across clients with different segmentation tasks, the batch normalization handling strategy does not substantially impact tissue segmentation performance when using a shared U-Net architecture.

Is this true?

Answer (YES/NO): NO